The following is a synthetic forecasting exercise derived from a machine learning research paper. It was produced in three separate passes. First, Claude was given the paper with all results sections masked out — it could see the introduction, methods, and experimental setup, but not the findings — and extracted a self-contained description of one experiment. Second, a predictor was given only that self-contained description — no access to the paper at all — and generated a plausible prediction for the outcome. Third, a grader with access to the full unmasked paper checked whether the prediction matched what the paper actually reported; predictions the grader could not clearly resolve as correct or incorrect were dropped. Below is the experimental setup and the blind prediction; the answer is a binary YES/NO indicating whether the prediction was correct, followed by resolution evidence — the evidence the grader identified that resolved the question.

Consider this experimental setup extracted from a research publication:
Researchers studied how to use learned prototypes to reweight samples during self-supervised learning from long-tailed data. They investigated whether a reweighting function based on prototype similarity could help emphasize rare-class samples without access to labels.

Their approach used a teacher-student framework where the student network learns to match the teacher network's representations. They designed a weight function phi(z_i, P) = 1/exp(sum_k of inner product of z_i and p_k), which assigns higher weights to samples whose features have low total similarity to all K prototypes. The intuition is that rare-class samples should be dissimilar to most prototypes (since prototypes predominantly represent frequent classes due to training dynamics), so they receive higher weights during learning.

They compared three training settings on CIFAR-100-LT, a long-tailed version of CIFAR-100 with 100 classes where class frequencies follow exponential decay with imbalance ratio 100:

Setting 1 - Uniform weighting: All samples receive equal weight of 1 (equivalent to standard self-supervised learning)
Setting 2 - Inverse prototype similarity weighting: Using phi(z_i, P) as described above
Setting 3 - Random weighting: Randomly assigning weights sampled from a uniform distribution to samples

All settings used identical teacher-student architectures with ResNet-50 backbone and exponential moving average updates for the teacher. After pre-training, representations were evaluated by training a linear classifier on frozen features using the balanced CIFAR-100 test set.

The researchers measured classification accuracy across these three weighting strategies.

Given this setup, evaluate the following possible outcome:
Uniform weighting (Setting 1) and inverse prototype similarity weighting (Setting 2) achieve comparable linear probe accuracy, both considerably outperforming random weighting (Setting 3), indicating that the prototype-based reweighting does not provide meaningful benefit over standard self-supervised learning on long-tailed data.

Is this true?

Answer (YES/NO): NO